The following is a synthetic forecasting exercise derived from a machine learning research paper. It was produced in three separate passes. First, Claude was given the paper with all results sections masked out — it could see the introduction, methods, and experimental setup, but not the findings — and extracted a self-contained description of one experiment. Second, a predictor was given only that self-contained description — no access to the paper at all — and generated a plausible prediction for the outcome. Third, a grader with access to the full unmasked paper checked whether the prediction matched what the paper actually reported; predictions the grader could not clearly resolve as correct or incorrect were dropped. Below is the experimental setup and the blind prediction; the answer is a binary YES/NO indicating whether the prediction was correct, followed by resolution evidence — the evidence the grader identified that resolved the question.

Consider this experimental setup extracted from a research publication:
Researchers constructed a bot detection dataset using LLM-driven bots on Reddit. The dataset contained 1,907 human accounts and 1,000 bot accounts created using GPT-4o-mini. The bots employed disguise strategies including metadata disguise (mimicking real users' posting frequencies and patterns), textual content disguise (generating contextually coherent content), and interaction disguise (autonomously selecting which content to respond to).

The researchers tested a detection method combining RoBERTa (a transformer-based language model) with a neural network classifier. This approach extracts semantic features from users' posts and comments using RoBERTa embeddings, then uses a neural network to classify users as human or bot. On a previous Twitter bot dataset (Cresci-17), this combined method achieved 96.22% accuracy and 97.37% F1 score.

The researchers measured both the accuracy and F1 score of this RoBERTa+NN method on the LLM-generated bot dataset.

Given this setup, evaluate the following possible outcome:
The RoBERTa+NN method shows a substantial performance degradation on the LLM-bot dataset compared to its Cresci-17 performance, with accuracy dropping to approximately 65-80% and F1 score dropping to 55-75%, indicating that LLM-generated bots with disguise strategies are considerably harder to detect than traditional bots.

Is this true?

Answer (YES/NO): NO